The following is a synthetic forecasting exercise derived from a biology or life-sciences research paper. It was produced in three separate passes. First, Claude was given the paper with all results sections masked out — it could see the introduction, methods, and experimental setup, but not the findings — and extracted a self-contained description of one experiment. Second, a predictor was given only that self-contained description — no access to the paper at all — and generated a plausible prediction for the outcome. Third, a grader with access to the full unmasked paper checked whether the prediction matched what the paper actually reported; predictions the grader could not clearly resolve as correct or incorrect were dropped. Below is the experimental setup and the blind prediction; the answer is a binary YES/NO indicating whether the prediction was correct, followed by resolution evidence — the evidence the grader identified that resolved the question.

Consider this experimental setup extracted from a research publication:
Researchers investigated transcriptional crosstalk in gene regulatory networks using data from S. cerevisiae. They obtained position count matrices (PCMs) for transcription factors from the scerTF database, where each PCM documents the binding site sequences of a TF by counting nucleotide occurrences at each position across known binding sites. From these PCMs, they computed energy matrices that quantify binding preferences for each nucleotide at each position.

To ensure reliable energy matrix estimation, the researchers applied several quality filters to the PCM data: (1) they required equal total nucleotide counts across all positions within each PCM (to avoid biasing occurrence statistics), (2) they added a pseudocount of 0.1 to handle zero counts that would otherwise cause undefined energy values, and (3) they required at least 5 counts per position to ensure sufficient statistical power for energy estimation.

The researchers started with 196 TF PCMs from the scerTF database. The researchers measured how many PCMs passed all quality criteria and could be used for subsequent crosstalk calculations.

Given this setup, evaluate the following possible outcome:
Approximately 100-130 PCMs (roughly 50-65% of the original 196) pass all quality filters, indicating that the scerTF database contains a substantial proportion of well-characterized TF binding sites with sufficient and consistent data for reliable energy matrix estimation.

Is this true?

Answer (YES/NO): NO